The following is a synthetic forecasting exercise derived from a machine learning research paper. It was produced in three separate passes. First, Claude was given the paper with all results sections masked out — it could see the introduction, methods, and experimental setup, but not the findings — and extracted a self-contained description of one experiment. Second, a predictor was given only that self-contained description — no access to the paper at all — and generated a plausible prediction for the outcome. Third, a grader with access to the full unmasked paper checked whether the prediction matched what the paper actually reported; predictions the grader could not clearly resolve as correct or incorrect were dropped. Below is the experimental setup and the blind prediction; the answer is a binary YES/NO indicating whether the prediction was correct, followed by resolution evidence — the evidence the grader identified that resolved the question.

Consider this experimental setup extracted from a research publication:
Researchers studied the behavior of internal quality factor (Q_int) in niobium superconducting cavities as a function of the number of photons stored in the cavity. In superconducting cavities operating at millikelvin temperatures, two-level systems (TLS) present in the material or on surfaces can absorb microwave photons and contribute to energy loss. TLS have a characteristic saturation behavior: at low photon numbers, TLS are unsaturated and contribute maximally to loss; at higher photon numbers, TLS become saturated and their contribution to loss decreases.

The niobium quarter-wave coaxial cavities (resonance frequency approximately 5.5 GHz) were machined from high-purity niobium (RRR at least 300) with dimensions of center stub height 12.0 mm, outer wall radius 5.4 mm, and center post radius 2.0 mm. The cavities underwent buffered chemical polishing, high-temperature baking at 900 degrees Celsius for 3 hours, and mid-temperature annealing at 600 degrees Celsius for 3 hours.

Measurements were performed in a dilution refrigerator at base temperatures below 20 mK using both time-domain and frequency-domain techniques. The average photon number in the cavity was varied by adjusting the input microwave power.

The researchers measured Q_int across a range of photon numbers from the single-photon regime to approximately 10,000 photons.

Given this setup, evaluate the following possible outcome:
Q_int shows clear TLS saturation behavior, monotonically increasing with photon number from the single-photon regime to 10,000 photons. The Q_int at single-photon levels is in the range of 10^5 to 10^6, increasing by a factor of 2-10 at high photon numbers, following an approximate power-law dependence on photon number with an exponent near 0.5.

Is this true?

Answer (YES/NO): NO